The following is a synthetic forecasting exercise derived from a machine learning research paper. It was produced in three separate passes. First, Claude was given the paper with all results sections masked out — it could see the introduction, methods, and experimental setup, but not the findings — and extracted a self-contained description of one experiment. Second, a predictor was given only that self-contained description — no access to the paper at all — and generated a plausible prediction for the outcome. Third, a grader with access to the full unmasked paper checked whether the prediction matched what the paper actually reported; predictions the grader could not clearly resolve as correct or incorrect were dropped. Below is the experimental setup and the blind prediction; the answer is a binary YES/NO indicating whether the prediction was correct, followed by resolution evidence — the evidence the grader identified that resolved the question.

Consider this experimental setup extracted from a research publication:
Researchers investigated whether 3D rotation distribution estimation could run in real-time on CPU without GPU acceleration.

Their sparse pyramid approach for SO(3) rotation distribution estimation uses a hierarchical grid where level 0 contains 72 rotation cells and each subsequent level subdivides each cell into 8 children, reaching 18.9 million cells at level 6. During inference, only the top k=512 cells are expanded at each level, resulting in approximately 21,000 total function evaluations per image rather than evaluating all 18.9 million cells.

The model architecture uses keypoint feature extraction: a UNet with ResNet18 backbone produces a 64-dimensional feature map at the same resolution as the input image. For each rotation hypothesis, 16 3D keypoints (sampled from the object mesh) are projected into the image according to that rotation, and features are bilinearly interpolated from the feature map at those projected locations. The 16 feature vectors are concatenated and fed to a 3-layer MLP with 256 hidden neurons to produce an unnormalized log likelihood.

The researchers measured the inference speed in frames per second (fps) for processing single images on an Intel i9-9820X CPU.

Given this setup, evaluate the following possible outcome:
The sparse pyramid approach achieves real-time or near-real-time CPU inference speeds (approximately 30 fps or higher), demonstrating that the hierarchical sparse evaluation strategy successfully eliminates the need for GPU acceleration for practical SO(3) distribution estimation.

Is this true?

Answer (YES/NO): NO